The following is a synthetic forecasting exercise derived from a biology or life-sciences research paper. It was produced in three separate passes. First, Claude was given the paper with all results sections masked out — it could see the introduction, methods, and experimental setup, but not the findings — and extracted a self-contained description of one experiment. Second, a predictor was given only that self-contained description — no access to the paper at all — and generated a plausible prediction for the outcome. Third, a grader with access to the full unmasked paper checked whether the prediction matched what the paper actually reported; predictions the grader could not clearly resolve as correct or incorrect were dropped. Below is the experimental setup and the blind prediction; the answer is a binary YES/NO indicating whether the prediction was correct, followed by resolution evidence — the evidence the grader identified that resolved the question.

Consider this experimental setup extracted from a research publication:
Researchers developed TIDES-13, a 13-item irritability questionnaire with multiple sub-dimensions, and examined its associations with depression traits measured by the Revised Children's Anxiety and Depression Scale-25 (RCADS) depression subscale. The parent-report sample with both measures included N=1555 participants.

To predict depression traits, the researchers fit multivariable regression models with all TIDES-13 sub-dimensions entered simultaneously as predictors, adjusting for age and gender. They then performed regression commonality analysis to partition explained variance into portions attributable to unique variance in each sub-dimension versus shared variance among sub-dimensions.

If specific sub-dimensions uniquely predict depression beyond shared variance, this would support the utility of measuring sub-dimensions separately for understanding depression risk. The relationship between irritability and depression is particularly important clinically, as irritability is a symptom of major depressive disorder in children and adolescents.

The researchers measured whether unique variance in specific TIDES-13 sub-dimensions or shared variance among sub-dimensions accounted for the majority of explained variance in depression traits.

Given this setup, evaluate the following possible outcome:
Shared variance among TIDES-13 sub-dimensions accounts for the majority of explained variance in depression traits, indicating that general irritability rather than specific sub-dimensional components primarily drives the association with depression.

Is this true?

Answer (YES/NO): YES